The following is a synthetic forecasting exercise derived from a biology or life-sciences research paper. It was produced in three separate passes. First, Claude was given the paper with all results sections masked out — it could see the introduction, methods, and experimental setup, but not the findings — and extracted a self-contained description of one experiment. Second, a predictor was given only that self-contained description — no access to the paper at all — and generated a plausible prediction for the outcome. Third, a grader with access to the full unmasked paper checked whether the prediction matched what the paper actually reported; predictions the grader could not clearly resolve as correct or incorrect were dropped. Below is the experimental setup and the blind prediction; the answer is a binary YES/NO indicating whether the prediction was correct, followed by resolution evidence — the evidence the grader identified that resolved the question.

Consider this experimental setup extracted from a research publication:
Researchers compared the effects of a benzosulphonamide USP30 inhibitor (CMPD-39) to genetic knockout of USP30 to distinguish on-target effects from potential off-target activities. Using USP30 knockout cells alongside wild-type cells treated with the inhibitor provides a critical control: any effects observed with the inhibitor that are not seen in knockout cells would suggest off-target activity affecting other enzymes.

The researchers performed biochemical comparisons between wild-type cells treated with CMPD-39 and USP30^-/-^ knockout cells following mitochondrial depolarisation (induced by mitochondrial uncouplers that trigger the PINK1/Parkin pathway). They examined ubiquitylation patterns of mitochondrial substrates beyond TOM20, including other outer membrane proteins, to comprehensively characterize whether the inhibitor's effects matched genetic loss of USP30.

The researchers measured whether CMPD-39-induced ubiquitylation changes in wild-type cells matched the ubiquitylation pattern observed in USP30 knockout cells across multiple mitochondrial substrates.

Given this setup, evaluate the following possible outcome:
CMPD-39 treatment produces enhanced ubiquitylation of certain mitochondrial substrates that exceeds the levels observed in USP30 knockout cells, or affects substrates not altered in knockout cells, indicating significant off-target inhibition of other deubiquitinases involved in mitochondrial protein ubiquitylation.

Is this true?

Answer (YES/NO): NO